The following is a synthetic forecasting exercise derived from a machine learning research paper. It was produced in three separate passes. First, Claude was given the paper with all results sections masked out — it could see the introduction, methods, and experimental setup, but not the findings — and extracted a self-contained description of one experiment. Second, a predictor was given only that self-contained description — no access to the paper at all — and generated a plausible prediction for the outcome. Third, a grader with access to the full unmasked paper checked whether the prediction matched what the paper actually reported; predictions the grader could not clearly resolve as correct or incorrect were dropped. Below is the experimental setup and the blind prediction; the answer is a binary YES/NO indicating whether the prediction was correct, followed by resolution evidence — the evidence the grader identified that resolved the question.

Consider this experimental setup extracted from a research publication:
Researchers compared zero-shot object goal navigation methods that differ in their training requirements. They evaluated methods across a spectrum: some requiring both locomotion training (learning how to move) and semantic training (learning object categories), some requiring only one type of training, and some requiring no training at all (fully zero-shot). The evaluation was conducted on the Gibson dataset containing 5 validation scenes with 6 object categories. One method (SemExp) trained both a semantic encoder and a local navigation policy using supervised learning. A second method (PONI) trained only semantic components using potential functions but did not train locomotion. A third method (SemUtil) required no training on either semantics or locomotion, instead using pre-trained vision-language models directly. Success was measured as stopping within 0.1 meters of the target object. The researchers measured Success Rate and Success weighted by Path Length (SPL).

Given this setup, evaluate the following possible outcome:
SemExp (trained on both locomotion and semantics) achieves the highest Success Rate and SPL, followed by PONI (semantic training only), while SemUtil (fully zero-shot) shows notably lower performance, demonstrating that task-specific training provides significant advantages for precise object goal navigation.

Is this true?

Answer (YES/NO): NO